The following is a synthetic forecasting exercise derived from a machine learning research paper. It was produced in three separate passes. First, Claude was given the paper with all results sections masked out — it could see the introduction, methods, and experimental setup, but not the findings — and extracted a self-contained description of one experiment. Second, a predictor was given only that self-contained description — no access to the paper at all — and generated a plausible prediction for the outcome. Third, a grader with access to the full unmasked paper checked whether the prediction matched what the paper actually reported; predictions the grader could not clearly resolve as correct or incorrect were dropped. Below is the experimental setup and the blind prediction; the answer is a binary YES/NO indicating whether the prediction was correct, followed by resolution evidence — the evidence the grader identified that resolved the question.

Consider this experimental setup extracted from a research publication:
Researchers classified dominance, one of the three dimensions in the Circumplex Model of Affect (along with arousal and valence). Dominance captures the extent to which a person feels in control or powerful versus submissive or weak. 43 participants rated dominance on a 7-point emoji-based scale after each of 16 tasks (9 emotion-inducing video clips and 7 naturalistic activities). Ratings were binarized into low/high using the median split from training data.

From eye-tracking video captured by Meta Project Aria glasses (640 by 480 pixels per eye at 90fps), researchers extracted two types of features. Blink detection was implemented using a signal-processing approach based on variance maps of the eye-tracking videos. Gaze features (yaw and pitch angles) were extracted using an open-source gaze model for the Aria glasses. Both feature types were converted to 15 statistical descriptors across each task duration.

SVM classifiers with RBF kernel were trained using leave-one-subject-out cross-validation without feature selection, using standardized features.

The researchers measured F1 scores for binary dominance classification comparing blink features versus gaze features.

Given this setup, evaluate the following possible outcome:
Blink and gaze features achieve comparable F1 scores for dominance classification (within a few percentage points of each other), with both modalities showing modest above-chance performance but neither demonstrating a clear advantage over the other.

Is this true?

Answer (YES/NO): NO